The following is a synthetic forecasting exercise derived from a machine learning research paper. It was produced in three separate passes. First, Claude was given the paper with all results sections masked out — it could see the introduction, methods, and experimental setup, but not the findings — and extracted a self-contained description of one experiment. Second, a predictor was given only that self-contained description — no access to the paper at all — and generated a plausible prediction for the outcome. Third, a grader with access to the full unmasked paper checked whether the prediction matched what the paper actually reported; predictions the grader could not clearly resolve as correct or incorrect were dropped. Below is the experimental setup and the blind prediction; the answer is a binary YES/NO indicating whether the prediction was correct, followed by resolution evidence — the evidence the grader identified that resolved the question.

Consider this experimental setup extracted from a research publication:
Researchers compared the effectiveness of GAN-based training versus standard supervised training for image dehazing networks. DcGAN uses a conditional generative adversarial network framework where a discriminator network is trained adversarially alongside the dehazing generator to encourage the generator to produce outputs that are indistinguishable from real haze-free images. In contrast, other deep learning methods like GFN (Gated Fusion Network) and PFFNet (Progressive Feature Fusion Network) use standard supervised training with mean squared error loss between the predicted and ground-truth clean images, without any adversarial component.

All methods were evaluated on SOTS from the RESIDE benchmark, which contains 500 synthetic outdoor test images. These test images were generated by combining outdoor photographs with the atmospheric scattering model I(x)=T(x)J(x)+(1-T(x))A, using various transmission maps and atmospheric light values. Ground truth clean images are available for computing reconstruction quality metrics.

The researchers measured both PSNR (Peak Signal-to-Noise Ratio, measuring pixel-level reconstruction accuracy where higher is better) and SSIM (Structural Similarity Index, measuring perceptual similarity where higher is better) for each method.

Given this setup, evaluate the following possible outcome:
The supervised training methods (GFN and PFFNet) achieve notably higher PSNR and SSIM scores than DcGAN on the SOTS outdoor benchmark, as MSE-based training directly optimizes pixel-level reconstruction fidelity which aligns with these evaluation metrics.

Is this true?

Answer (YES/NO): NO